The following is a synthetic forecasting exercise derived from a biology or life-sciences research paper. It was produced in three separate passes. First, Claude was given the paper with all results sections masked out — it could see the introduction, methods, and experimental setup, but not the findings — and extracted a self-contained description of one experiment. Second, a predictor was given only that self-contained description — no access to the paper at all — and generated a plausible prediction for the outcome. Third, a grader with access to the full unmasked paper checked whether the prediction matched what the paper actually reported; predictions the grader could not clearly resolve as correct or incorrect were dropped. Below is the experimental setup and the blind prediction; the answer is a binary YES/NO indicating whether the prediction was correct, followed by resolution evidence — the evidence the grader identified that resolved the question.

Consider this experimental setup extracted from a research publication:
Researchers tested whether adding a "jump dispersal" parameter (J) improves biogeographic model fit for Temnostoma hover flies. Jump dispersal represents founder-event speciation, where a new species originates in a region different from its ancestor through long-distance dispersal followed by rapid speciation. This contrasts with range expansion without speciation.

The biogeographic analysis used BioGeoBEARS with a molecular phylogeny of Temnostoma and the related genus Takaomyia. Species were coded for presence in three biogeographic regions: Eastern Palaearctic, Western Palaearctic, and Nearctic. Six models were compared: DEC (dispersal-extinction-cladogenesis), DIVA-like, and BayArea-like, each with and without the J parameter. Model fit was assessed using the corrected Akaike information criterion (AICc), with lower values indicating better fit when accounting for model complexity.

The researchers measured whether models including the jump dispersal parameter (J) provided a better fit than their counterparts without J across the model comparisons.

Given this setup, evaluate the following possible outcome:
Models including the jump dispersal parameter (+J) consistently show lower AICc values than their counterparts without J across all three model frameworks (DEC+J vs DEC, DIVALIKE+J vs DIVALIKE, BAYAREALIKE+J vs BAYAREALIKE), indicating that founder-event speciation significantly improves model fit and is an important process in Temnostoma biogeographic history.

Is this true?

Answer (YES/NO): YES